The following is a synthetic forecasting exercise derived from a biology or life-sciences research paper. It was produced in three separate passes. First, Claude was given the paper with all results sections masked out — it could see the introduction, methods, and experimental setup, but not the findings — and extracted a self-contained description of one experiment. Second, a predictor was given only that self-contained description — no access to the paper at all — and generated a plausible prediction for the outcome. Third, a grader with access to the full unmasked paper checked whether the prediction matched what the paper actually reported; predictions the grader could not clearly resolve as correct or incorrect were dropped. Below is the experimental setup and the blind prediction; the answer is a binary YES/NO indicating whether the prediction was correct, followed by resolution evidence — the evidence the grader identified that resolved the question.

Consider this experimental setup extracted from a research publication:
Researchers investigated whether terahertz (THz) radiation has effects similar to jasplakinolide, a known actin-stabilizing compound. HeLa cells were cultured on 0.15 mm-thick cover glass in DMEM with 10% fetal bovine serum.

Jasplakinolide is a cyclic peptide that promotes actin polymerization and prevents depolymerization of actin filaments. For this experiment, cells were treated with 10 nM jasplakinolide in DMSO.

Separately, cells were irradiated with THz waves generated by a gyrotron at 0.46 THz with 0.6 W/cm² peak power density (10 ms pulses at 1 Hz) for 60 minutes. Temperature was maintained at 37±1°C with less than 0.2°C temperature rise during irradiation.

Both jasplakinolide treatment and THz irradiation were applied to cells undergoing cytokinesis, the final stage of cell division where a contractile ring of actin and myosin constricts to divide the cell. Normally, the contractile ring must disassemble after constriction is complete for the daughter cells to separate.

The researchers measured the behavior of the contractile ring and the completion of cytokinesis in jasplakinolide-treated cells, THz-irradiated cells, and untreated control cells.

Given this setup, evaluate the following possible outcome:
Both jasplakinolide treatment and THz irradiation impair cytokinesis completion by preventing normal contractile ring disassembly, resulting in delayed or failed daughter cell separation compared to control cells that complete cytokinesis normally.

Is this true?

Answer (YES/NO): YES